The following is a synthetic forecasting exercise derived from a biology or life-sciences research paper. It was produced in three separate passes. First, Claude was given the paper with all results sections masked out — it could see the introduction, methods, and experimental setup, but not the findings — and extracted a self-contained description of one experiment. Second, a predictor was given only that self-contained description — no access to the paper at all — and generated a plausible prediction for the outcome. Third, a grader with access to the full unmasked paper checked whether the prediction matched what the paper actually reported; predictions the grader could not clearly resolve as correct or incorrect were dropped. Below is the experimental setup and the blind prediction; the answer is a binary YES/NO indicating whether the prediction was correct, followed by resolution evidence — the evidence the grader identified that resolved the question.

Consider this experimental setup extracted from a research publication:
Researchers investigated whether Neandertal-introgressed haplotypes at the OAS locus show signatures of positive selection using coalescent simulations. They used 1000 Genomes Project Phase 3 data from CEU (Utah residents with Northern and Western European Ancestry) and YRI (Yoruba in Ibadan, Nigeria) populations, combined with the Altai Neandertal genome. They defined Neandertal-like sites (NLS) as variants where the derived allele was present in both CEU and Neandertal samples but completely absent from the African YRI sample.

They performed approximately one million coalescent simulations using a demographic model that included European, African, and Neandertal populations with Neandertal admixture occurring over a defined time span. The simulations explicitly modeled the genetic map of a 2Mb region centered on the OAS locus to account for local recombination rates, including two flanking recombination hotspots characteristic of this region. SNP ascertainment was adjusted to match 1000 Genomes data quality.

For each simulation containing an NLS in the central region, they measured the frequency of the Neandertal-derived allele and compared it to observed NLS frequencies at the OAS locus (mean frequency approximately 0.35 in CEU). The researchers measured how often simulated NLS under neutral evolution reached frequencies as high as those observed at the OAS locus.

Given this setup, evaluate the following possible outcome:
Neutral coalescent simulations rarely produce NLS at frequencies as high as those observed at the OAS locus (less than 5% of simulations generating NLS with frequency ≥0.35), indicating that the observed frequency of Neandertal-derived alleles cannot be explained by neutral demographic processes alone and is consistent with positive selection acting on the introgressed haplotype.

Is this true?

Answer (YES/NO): YES